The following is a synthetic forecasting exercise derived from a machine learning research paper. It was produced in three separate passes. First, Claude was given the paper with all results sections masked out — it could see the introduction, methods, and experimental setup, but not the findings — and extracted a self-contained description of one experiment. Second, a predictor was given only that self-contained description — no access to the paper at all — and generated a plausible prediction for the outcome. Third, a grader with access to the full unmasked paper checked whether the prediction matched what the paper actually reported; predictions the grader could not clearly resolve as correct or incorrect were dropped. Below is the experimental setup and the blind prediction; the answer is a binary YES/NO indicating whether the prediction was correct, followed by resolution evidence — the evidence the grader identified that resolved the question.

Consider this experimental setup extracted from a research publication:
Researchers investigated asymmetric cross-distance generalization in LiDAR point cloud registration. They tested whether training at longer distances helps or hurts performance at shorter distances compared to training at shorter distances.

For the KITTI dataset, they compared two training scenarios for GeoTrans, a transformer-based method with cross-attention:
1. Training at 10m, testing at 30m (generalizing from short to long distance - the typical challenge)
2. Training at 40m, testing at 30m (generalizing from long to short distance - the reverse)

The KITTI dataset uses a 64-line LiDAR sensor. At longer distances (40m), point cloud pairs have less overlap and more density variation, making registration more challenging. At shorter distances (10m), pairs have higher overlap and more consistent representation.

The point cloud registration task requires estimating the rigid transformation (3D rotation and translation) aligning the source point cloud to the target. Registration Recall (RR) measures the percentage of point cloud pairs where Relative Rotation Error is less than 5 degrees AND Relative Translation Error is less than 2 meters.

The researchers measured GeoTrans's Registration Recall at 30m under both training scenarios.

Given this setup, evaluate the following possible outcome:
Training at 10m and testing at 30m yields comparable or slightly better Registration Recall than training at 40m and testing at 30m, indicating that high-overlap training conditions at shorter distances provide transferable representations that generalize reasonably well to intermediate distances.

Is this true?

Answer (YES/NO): NO